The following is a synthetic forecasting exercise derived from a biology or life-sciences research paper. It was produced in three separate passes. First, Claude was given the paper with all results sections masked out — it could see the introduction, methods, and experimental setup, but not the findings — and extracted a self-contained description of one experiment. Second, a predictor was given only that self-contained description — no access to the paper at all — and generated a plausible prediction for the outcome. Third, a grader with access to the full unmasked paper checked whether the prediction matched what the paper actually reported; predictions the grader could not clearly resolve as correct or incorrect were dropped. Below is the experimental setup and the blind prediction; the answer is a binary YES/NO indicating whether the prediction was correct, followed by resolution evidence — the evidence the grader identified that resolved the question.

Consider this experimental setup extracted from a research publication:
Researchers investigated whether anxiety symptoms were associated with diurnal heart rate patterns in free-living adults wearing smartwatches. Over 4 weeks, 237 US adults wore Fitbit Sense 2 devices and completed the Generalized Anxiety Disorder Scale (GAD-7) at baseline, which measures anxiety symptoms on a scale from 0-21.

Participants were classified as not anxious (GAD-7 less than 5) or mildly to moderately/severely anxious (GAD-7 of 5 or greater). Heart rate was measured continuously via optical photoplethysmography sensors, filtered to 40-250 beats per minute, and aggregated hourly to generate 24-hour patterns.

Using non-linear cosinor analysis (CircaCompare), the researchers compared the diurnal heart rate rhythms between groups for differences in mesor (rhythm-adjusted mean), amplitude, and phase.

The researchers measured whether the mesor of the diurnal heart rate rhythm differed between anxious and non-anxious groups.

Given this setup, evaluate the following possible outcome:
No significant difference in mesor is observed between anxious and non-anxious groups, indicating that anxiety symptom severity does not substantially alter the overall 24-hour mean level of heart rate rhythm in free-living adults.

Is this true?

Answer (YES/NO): NO